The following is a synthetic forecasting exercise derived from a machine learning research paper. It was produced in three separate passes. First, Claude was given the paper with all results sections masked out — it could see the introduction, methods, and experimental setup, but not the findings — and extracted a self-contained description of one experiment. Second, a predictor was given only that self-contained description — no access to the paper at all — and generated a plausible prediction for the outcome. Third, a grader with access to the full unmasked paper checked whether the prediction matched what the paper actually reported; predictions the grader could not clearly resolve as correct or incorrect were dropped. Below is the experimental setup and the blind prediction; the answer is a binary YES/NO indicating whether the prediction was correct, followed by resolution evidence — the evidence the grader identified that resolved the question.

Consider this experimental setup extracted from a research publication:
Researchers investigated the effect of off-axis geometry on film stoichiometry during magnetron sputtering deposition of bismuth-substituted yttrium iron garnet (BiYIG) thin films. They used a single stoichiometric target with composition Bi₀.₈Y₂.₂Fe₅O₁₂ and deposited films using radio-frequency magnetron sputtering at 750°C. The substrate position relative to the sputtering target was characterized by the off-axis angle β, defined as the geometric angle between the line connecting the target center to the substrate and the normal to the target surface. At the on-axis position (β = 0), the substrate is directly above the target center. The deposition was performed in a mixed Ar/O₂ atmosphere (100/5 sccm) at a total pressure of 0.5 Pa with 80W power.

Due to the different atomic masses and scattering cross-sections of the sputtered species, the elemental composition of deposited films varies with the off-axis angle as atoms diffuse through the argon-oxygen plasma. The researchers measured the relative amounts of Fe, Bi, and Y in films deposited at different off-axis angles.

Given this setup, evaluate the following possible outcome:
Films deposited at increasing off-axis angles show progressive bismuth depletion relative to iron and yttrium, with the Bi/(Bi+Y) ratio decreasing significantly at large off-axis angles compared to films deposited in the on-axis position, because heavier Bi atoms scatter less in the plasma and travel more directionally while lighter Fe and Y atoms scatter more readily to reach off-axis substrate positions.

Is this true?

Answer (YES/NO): NO